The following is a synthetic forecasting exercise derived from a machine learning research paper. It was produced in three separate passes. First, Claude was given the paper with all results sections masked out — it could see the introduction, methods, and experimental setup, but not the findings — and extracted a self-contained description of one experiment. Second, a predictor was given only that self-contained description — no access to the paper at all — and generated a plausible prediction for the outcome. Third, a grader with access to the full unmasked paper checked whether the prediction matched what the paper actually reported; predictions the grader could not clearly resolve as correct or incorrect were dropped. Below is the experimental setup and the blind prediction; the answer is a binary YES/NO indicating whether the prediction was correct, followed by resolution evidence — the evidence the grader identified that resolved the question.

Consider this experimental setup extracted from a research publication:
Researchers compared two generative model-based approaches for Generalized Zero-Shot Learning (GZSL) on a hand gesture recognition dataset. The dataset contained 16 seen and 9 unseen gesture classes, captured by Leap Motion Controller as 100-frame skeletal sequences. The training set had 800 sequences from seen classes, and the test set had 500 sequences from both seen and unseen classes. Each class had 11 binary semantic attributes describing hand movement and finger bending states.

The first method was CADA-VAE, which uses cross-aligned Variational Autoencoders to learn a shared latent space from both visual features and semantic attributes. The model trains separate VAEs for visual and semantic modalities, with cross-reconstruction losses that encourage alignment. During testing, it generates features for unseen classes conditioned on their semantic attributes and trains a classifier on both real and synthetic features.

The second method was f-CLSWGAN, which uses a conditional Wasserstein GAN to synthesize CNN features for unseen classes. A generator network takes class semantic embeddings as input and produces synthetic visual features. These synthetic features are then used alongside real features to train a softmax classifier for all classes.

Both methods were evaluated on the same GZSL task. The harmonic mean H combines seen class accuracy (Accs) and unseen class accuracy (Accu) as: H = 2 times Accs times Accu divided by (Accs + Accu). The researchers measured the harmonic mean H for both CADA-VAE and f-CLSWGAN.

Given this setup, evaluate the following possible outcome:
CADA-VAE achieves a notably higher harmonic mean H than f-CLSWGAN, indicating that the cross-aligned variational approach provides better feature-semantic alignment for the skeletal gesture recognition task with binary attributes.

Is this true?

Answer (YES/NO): NO